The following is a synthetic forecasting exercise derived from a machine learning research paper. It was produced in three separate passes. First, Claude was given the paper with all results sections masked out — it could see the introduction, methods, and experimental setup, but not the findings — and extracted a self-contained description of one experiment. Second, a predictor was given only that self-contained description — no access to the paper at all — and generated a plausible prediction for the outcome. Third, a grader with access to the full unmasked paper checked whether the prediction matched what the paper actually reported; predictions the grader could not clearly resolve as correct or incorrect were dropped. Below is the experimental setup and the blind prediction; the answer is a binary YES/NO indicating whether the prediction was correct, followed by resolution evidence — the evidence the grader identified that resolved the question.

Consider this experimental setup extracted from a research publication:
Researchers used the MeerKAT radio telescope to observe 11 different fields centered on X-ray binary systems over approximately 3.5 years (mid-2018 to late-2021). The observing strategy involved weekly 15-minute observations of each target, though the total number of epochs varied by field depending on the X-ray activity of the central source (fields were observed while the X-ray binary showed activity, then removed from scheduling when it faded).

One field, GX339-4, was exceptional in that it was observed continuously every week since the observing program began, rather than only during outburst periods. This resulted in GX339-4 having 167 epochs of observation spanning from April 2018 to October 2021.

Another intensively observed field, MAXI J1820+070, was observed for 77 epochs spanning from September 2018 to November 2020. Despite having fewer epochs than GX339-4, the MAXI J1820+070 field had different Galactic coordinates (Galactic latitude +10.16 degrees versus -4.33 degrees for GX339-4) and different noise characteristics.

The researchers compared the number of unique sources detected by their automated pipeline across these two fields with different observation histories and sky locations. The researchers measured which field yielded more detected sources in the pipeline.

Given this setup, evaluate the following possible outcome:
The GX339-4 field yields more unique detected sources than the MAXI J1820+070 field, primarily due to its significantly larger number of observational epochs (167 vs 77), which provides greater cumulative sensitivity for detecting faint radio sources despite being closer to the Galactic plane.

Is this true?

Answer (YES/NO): NO